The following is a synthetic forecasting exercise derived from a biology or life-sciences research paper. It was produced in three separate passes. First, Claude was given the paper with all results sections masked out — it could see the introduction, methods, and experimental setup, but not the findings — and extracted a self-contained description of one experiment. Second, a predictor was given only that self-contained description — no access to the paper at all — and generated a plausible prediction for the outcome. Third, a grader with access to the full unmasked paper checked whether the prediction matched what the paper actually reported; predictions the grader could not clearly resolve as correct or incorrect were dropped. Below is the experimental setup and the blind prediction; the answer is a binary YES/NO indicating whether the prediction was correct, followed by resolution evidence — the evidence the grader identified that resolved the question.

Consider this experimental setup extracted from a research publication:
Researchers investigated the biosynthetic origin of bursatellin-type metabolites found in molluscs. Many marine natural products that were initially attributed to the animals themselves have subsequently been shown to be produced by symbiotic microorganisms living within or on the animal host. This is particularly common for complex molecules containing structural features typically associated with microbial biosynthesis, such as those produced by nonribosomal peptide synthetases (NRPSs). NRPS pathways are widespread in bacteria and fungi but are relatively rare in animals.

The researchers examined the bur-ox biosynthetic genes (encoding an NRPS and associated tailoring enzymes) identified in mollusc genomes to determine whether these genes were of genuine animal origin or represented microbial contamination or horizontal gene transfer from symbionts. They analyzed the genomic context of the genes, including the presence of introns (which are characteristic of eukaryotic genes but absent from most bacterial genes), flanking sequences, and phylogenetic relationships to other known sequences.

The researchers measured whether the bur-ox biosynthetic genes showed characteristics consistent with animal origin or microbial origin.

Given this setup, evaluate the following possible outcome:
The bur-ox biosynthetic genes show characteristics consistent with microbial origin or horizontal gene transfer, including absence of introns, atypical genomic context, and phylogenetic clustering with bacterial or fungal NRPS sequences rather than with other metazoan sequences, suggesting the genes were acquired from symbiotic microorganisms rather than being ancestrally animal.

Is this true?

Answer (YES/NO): NO